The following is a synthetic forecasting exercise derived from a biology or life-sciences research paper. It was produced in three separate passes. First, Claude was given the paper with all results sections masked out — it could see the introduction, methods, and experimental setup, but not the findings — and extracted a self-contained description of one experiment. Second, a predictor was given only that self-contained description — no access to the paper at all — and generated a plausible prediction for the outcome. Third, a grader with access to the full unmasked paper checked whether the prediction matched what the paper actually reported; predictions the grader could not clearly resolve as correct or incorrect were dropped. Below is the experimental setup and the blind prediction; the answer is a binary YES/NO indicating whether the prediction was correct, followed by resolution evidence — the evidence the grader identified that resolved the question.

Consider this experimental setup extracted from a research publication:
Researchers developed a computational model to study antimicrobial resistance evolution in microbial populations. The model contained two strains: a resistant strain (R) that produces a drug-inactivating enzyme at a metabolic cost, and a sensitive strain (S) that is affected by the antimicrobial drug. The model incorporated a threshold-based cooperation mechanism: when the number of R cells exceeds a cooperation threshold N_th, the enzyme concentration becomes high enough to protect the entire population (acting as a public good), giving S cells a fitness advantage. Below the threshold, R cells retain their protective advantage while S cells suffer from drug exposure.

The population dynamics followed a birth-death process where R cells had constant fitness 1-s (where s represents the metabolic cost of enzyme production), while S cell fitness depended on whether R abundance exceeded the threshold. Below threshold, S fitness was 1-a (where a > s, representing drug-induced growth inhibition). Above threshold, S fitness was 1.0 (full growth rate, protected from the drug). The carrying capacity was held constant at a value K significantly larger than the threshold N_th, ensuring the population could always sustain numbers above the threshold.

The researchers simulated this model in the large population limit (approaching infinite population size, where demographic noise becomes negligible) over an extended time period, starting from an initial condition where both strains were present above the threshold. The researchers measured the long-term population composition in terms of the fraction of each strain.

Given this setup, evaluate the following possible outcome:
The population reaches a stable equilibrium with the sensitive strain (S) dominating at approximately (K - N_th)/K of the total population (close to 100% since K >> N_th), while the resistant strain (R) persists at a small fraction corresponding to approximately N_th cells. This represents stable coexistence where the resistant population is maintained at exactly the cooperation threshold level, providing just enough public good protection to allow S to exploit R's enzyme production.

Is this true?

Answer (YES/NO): YES